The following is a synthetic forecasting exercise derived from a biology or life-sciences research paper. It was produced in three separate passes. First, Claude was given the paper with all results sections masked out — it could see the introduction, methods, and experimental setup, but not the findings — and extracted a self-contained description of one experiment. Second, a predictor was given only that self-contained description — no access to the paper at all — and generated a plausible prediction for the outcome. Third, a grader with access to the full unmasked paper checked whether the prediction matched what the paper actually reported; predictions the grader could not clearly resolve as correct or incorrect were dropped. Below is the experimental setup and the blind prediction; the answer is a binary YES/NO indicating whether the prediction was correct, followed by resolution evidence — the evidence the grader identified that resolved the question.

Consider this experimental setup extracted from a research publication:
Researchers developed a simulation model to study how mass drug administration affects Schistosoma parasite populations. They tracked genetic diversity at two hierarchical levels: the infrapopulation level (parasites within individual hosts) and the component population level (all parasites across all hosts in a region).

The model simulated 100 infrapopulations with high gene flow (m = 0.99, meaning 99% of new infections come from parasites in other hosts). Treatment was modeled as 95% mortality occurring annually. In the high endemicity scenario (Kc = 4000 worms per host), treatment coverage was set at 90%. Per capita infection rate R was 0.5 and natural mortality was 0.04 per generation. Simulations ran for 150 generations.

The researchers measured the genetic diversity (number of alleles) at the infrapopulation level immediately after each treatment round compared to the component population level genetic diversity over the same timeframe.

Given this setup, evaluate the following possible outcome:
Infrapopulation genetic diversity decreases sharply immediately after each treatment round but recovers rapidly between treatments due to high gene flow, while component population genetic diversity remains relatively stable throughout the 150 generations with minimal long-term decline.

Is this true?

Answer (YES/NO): NO